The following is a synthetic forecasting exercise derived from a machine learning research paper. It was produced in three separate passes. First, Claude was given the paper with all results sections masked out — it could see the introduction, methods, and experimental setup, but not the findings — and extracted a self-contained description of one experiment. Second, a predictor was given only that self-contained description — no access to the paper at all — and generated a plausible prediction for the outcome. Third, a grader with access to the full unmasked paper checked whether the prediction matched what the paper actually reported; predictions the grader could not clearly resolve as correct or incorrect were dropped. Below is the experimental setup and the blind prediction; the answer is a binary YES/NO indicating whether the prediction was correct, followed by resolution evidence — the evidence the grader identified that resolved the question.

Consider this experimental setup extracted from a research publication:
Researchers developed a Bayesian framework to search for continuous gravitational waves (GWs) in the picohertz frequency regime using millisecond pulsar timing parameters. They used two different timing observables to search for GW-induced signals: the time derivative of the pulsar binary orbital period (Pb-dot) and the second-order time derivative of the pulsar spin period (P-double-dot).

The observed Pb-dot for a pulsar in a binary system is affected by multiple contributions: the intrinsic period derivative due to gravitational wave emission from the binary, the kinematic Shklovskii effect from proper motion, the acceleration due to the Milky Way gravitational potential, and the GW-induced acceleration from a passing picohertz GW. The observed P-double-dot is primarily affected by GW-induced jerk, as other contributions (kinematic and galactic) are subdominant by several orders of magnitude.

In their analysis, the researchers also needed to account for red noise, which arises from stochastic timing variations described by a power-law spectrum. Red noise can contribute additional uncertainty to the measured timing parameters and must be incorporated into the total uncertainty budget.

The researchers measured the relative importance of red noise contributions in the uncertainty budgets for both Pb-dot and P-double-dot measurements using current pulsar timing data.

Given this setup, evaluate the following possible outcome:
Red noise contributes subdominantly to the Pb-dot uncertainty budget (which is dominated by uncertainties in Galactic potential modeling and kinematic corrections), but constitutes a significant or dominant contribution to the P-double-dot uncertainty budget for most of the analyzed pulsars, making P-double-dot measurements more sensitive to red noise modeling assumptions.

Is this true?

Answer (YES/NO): NO